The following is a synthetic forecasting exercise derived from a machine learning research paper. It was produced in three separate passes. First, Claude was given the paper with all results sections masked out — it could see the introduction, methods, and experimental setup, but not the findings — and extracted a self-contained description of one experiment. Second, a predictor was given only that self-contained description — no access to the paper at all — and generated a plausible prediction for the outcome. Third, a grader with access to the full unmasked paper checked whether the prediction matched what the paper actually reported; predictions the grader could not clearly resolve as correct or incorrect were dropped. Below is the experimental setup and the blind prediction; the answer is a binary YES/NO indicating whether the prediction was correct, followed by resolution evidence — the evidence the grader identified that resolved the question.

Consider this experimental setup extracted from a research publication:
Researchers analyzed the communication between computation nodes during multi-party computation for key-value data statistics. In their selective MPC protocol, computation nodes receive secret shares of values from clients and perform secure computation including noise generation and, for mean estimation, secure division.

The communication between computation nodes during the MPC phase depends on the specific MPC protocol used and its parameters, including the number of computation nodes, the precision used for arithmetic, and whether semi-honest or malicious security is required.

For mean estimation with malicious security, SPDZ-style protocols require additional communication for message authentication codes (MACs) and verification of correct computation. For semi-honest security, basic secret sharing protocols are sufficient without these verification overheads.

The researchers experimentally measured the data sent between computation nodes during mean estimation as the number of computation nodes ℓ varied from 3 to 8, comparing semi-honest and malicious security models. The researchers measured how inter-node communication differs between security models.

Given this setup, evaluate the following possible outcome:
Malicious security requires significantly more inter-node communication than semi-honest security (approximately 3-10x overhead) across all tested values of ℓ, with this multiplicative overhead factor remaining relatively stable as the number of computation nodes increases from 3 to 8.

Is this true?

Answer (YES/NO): NO